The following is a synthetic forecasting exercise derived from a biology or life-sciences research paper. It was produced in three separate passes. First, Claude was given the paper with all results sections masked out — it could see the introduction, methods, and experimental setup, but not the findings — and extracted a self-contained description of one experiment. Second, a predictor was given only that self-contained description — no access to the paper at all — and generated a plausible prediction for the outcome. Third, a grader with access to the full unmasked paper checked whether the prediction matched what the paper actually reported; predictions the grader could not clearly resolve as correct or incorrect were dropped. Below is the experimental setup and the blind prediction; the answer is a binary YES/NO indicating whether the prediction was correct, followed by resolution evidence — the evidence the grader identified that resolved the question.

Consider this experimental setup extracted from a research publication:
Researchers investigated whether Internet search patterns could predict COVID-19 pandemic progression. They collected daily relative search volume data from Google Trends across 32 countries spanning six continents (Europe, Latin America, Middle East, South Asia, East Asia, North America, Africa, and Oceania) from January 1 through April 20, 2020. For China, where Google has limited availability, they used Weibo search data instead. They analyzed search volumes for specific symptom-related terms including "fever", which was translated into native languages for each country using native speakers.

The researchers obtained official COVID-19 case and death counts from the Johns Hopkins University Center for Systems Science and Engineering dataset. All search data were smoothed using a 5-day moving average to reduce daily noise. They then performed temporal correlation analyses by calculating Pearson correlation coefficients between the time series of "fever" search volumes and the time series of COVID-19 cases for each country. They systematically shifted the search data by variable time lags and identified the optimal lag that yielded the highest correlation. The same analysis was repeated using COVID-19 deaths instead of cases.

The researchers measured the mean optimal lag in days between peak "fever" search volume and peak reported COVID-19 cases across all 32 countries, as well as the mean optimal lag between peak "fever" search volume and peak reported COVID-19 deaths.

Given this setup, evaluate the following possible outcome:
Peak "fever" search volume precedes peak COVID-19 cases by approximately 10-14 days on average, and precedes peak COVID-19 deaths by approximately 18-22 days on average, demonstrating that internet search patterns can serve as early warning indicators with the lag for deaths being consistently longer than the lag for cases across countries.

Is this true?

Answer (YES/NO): NO